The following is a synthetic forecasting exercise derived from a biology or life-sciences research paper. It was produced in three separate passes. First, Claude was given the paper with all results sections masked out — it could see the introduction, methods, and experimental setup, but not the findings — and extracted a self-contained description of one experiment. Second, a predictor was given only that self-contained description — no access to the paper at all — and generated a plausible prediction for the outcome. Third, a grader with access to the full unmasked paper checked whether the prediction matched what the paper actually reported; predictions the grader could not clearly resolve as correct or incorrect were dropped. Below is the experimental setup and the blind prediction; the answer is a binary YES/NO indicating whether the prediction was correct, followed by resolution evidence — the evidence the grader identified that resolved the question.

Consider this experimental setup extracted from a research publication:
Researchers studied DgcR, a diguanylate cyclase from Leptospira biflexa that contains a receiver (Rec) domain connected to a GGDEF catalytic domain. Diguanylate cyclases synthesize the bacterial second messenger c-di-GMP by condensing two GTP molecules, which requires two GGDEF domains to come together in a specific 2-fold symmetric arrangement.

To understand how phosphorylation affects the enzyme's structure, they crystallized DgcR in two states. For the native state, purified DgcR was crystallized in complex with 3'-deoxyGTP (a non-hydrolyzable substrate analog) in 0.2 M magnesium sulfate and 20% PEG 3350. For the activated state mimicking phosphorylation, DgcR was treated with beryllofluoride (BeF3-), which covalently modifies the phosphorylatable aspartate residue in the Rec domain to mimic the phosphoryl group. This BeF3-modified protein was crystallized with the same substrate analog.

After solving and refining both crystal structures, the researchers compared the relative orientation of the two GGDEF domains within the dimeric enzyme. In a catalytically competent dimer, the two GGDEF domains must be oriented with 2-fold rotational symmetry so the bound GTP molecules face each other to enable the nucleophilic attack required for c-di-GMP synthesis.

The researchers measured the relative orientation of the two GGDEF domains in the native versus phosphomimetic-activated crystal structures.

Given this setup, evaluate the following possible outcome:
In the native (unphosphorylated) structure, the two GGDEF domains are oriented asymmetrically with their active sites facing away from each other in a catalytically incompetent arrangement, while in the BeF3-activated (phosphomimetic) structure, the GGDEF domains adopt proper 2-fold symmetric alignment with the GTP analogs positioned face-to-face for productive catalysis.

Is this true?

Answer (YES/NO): NO